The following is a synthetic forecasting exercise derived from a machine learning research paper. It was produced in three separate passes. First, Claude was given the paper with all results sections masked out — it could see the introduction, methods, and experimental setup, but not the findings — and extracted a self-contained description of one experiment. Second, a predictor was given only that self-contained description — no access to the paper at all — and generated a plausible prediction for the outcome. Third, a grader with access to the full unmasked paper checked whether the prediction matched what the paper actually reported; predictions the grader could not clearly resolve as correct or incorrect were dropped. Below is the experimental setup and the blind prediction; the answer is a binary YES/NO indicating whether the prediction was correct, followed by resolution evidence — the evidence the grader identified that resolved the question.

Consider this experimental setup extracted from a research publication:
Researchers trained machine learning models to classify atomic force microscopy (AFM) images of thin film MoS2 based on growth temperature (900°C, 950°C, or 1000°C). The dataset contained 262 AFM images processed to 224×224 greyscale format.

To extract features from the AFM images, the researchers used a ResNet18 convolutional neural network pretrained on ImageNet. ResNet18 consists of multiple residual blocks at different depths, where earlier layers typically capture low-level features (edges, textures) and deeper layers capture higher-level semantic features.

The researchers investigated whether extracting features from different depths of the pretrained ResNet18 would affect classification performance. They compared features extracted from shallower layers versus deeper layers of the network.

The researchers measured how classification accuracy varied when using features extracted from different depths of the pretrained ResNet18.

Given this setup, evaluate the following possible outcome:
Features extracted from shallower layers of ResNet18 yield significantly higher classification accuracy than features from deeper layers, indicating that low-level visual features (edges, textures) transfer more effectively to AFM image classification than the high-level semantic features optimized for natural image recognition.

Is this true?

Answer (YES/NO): NO